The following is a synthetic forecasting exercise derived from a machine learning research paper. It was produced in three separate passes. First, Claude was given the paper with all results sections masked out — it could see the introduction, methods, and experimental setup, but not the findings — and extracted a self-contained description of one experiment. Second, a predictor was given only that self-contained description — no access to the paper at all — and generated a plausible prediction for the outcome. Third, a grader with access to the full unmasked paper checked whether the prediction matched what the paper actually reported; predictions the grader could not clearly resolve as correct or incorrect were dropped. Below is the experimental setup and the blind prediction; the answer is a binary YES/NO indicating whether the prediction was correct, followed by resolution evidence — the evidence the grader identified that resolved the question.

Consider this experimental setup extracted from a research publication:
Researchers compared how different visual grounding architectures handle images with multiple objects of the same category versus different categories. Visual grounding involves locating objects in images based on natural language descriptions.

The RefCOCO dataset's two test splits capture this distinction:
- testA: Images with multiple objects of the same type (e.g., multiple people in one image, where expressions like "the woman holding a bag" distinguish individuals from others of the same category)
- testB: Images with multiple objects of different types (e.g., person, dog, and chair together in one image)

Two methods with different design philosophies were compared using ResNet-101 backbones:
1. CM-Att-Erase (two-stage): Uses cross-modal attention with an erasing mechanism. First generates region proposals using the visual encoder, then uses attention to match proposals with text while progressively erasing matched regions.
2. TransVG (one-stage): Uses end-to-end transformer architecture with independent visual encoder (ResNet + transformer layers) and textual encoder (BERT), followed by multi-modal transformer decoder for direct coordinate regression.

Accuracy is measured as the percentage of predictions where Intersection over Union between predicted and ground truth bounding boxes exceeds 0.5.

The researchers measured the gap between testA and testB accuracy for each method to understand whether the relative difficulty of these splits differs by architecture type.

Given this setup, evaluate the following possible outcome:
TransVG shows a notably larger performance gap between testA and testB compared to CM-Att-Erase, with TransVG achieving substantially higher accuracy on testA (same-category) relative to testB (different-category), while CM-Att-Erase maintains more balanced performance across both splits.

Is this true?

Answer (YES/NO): NO